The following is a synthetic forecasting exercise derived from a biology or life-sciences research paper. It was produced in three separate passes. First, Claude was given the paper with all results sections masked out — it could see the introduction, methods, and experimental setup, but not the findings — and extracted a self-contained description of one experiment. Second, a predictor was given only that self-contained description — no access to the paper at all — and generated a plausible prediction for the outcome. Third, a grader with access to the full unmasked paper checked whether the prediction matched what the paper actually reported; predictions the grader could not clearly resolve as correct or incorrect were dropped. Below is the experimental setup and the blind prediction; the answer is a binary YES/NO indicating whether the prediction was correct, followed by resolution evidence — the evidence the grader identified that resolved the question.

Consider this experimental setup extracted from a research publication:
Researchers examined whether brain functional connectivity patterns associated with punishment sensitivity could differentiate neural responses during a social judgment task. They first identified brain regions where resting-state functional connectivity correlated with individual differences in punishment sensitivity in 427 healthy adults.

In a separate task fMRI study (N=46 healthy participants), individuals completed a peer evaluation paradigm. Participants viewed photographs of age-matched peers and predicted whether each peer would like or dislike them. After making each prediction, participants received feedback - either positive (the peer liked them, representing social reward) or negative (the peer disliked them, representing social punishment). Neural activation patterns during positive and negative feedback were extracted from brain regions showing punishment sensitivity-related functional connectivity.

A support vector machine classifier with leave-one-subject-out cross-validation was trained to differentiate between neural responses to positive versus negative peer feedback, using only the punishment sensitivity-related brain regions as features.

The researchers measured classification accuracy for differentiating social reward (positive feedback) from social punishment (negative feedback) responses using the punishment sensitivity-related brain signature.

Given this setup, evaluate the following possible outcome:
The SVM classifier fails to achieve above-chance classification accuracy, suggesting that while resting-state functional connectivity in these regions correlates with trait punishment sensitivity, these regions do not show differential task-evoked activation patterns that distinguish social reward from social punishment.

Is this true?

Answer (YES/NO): NO